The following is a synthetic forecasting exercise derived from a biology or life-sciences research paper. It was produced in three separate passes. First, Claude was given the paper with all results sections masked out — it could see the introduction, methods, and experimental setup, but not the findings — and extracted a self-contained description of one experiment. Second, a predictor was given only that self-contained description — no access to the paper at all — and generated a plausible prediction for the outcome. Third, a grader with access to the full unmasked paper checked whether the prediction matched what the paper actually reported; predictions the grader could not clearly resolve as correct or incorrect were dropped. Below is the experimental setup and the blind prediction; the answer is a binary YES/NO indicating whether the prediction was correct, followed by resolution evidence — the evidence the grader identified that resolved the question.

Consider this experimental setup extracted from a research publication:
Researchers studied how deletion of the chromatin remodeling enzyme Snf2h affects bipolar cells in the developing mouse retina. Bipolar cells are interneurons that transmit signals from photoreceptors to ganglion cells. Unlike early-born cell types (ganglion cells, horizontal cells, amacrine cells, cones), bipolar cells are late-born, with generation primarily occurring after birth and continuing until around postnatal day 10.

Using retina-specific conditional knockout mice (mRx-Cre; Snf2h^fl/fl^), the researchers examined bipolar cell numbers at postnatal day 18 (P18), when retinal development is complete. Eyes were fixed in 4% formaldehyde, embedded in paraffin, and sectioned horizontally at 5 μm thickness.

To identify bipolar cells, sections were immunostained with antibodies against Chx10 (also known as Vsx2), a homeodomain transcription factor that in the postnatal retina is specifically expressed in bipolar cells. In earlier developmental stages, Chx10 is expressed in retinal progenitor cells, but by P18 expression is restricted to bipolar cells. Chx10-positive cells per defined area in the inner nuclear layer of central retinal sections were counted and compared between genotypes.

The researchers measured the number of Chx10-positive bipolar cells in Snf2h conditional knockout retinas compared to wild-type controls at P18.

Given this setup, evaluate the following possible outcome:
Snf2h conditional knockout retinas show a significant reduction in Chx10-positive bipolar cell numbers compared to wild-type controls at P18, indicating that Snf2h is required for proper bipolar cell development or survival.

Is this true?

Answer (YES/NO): NO